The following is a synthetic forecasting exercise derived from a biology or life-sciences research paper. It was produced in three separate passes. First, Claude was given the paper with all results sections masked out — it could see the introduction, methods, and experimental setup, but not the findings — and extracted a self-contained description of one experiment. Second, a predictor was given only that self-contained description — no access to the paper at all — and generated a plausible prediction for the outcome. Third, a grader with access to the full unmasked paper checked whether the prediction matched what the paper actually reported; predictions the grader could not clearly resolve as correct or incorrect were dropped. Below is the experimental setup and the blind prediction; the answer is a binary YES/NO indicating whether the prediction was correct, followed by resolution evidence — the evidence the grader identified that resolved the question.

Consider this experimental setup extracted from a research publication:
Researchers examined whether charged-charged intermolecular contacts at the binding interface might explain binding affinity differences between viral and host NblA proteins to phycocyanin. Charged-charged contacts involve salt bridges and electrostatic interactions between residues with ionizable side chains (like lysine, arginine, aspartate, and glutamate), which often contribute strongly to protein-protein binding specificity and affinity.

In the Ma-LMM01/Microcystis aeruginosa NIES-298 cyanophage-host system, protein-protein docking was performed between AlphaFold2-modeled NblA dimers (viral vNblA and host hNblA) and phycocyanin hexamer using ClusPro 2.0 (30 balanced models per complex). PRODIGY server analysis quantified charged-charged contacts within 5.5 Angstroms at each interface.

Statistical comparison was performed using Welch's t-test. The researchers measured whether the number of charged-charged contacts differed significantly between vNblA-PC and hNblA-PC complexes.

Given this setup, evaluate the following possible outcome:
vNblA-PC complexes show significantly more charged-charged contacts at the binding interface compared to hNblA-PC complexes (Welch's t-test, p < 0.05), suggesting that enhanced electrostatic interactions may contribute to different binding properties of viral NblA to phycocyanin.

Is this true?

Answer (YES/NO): YES